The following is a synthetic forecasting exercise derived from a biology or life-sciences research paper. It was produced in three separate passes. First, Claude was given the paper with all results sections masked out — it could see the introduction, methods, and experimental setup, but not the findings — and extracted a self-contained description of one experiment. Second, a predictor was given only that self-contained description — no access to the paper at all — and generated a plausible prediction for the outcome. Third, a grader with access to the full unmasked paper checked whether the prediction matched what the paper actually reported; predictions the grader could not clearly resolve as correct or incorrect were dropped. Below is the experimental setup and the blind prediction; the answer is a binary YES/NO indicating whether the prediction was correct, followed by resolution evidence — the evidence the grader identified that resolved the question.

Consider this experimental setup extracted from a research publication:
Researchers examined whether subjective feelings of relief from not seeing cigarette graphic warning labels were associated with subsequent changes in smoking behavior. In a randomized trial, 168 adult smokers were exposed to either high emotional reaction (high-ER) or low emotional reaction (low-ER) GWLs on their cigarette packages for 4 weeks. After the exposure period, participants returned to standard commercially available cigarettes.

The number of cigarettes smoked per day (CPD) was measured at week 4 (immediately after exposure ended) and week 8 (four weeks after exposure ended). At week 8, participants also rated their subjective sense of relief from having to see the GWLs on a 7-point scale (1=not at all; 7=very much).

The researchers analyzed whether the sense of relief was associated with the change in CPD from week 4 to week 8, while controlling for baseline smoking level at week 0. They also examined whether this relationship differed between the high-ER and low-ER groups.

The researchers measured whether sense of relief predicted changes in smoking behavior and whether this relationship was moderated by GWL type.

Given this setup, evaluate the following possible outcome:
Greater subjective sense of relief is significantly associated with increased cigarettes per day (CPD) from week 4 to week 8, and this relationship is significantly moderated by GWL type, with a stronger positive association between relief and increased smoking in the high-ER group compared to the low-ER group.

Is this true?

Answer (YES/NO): NO